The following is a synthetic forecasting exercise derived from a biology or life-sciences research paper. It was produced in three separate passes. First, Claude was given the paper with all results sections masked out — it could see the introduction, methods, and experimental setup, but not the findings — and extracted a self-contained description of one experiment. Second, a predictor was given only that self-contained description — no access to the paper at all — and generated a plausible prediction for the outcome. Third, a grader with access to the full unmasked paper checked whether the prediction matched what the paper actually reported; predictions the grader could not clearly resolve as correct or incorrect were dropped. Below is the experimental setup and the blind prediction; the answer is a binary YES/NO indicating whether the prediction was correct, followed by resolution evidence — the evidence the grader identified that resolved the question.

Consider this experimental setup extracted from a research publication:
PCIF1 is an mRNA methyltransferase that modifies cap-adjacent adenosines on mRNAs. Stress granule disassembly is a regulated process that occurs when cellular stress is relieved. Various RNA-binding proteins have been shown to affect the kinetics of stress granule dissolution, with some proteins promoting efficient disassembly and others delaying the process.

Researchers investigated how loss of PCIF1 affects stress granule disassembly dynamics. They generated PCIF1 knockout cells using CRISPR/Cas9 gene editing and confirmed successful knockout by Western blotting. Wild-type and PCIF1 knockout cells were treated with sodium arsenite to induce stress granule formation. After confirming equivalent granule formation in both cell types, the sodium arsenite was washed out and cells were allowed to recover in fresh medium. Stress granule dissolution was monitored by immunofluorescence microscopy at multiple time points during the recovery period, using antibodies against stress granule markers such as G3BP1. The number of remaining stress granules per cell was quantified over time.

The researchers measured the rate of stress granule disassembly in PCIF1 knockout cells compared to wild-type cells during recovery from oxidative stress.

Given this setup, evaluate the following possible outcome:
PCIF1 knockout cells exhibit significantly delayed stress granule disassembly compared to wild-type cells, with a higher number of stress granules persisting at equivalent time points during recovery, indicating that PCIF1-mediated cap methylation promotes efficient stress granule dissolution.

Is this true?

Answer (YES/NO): YES